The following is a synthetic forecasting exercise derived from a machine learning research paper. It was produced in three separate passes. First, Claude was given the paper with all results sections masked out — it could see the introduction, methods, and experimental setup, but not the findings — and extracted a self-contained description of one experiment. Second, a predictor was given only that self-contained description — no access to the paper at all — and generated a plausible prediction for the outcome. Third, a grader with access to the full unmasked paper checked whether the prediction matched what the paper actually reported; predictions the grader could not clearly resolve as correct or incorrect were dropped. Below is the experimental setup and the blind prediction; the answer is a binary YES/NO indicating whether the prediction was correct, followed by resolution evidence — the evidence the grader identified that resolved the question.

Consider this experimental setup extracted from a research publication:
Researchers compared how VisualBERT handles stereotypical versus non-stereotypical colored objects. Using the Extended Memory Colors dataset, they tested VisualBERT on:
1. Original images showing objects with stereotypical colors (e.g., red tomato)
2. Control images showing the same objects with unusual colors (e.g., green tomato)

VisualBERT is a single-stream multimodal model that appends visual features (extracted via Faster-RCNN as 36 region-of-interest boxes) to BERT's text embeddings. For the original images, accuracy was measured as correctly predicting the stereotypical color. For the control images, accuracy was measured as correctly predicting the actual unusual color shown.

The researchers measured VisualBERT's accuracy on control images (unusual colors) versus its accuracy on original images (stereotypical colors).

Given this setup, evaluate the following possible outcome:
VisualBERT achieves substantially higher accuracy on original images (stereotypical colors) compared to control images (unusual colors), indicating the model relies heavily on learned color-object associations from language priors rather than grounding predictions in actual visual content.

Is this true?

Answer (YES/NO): YES